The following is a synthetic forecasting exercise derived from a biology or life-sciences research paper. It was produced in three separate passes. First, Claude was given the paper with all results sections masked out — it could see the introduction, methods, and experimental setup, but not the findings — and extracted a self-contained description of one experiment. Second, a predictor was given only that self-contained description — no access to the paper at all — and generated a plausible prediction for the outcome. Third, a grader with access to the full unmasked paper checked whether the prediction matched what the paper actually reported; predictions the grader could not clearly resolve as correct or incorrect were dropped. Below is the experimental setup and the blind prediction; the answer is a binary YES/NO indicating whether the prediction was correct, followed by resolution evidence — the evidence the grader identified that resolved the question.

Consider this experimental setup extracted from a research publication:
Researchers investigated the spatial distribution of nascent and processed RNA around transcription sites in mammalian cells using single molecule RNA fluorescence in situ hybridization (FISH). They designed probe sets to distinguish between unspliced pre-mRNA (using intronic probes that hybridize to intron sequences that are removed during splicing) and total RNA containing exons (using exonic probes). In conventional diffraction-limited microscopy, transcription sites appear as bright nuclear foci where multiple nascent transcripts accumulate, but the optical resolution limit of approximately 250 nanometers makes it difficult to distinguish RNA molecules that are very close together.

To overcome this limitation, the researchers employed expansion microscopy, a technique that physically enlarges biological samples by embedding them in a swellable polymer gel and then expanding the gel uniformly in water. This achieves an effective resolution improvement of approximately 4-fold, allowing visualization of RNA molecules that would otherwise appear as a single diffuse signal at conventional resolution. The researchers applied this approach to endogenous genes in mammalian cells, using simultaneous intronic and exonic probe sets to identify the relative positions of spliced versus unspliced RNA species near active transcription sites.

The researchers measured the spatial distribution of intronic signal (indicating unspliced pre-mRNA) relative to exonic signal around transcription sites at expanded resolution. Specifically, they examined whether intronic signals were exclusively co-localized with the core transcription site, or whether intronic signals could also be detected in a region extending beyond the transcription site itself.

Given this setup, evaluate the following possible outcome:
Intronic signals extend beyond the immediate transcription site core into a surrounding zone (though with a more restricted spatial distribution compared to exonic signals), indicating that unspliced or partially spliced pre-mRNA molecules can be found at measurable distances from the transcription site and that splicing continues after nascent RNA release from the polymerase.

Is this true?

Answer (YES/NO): YES